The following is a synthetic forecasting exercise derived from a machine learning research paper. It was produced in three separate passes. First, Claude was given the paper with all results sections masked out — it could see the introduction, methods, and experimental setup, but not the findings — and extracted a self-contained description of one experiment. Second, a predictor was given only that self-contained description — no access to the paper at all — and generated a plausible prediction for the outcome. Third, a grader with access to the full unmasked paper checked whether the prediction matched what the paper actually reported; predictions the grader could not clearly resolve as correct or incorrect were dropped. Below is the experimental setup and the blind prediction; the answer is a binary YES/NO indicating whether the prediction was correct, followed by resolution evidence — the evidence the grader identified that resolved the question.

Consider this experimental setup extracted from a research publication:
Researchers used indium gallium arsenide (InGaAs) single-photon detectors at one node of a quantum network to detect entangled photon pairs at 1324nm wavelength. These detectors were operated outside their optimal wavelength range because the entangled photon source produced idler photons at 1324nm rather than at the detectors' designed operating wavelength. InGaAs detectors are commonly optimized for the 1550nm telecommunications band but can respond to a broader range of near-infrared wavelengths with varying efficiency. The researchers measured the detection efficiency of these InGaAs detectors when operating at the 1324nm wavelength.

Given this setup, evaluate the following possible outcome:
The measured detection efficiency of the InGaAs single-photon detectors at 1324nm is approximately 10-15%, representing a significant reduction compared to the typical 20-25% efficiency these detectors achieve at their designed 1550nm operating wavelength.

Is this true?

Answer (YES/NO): NO